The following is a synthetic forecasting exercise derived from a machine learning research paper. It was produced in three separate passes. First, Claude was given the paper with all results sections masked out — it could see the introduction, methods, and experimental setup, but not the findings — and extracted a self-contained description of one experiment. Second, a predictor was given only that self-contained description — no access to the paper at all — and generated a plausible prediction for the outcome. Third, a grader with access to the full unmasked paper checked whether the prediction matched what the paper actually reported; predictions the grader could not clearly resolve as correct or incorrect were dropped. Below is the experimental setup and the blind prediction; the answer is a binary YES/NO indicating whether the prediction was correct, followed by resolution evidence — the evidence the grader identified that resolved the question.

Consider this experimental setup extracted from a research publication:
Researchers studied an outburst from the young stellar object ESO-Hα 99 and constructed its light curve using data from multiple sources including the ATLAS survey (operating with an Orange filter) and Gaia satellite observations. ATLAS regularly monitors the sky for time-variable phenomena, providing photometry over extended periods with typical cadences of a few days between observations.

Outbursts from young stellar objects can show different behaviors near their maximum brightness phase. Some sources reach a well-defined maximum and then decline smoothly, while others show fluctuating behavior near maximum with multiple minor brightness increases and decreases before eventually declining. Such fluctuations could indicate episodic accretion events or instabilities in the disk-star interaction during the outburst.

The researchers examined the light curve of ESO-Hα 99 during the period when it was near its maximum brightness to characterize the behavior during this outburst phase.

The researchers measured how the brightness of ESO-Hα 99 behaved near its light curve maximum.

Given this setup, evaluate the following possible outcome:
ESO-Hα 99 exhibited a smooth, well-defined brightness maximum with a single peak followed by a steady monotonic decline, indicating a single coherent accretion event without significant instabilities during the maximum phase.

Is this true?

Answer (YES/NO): NO